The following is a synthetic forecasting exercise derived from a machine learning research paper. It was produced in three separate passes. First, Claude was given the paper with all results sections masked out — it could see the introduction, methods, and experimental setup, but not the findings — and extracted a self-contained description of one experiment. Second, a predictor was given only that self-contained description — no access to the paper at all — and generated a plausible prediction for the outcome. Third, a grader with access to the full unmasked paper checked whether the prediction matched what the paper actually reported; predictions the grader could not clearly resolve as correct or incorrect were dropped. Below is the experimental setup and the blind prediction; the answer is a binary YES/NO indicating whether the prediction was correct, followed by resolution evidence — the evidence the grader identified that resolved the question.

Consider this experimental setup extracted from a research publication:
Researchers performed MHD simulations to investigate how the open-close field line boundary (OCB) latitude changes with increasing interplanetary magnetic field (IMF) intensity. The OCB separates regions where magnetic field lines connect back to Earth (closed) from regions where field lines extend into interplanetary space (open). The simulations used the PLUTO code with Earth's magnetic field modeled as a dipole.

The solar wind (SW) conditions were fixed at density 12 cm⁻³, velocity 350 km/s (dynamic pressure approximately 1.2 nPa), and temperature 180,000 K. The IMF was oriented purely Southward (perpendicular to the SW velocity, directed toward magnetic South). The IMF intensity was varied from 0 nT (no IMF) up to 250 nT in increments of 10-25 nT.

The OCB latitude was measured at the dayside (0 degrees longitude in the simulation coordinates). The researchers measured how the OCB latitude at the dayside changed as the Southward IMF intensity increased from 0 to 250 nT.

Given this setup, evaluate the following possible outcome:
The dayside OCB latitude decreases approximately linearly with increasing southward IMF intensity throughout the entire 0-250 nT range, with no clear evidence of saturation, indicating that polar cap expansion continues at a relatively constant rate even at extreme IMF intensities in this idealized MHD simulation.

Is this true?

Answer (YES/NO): NO